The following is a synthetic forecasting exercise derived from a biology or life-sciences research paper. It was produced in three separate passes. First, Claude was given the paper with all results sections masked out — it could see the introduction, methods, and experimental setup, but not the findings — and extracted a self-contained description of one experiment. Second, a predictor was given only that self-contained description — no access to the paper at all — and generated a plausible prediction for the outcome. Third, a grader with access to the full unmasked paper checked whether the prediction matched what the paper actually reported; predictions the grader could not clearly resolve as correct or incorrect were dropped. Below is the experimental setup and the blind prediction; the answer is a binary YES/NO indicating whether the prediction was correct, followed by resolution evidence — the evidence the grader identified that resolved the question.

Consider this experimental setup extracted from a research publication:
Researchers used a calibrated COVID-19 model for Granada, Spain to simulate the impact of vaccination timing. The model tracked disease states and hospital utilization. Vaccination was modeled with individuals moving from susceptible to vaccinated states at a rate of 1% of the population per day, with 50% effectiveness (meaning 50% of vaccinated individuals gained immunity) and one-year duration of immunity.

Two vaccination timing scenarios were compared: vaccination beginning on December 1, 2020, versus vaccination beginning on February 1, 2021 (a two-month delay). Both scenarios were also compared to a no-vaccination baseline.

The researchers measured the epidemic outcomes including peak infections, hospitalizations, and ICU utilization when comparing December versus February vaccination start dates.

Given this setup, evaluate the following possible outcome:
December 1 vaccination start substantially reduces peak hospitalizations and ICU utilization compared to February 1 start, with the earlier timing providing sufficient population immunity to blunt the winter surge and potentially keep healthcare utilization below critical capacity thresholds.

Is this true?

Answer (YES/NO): NO